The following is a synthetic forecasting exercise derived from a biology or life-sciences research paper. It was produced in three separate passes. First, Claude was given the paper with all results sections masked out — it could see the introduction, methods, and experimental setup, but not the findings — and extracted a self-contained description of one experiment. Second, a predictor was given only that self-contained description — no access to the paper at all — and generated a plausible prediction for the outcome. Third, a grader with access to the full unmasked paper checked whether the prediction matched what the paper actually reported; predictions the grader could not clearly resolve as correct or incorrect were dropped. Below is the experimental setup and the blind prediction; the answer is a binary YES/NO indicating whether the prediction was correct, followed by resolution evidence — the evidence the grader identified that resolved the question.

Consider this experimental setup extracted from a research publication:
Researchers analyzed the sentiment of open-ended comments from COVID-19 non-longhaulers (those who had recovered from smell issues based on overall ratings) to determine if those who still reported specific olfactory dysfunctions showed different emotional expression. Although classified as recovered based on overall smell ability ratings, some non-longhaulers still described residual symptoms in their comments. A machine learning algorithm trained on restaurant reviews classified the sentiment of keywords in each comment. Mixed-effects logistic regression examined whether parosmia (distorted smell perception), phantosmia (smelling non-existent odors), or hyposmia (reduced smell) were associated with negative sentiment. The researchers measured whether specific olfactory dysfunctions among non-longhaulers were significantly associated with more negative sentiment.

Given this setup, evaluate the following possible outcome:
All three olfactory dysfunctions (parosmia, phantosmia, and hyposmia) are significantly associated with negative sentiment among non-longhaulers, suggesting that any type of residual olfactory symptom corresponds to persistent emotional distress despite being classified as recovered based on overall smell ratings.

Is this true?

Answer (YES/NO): NO